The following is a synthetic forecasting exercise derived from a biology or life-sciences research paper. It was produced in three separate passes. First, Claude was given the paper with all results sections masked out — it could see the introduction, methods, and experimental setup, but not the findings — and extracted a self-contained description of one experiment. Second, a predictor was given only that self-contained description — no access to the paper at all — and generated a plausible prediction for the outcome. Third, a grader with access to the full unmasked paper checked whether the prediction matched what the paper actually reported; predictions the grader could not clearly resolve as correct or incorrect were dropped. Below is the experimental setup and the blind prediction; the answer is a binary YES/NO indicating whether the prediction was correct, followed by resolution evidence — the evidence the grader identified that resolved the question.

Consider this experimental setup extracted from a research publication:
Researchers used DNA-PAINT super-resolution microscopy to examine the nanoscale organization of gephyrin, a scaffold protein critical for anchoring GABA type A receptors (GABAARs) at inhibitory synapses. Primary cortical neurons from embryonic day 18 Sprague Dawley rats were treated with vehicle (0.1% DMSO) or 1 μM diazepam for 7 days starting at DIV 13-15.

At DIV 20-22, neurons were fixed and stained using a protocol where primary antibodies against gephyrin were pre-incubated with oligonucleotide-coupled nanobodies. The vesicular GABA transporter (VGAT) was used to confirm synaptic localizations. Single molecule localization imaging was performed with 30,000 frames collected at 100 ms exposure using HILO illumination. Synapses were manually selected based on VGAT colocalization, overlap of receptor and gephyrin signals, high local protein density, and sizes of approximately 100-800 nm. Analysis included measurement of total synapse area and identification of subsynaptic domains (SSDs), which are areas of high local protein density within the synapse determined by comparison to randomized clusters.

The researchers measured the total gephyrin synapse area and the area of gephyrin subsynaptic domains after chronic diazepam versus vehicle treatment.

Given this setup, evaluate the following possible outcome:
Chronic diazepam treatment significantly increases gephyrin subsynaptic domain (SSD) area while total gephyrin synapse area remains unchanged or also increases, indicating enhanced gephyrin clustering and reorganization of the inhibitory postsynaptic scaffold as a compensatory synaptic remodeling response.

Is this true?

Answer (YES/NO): NO